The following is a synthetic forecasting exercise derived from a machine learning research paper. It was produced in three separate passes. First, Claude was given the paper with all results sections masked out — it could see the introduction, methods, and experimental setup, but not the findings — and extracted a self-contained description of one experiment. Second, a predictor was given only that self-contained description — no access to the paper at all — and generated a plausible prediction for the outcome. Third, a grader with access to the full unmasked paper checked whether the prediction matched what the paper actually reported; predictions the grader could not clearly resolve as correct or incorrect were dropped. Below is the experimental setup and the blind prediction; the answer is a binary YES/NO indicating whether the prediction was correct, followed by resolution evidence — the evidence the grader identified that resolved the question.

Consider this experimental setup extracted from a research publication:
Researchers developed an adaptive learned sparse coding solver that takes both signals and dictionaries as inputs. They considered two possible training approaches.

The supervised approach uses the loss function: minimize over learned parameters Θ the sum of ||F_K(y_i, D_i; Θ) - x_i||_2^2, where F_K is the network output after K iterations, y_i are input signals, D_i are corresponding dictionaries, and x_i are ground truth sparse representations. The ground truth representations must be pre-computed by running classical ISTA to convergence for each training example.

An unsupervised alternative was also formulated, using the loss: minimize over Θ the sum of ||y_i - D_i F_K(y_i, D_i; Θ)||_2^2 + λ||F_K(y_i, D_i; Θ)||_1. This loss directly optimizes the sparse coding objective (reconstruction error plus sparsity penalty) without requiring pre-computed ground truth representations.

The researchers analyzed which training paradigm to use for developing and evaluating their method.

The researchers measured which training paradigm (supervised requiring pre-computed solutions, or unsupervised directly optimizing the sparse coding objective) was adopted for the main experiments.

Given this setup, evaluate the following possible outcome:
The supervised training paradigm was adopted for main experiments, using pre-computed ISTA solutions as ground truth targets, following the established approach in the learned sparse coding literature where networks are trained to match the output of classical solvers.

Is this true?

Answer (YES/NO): YES